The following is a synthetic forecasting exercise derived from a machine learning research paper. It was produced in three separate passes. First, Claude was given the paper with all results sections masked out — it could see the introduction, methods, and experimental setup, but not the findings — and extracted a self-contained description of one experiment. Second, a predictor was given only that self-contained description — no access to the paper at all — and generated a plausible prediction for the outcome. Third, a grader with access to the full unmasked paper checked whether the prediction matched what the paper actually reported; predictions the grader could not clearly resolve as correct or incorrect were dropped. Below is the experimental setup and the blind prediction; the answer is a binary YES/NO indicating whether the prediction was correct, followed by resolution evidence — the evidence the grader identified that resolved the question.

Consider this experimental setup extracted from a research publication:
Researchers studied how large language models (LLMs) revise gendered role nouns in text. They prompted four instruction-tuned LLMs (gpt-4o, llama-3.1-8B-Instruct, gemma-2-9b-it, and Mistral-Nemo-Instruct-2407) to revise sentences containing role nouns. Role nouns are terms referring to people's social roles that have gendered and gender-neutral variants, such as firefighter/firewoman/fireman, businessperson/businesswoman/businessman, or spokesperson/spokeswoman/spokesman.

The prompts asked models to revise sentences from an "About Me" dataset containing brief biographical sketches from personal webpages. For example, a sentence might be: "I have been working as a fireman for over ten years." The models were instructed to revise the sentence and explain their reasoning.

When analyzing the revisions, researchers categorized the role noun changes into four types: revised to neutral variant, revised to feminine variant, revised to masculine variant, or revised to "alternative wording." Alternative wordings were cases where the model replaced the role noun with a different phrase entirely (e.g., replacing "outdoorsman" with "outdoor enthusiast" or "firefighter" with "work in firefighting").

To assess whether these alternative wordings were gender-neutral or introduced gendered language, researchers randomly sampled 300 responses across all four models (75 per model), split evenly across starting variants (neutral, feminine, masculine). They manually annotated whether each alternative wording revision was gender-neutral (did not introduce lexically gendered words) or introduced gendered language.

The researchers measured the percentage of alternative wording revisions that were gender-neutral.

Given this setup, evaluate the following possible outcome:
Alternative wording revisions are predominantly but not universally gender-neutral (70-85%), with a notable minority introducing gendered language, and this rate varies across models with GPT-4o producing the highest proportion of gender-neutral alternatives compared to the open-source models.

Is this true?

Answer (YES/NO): NO